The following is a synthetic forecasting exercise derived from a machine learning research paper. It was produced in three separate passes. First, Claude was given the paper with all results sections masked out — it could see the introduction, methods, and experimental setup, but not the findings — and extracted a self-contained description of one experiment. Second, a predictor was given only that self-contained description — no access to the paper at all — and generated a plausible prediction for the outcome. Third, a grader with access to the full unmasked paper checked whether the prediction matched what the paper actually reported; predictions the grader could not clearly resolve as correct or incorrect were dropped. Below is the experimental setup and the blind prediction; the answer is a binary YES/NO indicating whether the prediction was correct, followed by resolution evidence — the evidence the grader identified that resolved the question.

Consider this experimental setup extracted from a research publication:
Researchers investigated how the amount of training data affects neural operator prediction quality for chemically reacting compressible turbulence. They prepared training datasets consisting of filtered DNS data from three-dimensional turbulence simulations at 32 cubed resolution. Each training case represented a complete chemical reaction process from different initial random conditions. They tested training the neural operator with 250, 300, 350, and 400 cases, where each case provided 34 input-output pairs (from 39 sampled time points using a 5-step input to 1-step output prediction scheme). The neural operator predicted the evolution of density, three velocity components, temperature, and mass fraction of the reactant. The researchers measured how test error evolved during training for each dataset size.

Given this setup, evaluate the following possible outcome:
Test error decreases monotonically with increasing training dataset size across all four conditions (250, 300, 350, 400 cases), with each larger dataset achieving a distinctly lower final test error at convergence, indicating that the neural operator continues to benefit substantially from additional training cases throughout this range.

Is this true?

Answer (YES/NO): NO